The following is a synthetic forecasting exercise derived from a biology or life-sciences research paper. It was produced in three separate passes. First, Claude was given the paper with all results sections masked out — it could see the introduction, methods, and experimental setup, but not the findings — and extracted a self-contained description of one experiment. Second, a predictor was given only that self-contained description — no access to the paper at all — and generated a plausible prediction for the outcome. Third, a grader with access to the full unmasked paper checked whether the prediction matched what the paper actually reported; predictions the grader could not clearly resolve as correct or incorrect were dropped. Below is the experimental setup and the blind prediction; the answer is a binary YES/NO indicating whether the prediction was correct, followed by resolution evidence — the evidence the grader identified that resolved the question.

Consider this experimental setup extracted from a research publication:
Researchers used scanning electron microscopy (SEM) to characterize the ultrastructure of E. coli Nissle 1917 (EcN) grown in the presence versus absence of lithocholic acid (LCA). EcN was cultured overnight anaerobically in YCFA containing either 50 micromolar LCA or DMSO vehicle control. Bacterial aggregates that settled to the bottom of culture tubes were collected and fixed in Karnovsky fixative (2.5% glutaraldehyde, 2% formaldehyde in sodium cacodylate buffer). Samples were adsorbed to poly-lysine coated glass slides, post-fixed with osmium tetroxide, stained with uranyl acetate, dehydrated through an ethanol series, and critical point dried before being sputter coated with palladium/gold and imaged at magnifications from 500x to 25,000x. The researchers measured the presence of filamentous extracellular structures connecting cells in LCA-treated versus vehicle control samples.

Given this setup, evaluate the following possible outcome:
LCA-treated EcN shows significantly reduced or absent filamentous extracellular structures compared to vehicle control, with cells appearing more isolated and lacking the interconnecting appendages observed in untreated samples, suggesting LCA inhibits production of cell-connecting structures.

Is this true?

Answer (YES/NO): NO